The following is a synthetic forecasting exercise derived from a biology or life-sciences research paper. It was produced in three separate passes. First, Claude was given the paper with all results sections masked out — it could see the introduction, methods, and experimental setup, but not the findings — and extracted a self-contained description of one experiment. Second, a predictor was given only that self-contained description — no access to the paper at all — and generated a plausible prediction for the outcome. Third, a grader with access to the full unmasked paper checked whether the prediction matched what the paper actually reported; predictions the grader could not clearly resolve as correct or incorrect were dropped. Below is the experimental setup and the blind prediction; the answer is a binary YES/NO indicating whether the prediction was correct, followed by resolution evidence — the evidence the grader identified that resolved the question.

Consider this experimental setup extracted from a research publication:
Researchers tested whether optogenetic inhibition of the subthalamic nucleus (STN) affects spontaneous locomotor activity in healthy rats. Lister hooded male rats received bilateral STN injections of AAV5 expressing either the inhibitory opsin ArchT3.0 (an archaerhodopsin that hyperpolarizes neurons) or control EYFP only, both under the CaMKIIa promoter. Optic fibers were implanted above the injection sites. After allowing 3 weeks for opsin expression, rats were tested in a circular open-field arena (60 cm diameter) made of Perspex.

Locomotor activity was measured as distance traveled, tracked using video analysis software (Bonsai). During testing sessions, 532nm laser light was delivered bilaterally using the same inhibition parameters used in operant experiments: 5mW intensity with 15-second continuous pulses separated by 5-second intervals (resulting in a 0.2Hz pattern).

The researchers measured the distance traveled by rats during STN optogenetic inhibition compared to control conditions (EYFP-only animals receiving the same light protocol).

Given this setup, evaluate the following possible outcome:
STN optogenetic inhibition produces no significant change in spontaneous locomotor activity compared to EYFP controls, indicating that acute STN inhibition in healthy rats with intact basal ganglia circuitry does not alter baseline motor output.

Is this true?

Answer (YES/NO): NO